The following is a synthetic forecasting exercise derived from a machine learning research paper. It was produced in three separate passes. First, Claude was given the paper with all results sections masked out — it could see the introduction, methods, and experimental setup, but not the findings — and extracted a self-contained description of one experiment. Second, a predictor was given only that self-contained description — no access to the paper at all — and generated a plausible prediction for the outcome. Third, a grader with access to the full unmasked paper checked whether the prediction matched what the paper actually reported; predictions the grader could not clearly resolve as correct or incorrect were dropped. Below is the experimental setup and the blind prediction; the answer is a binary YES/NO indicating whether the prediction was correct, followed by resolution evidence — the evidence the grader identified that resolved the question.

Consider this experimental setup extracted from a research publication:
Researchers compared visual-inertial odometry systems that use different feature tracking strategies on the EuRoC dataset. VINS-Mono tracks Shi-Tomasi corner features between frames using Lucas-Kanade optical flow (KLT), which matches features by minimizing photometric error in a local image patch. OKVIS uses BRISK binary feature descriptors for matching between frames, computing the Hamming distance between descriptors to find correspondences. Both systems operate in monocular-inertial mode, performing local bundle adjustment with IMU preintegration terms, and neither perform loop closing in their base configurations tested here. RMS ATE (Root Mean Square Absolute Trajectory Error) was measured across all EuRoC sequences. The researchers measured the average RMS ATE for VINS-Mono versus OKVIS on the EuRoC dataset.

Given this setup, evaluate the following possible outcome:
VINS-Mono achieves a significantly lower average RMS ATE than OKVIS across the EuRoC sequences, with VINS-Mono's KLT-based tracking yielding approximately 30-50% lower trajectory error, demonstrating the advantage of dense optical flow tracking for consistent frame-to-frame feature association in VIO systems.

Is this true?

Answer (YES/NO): NO